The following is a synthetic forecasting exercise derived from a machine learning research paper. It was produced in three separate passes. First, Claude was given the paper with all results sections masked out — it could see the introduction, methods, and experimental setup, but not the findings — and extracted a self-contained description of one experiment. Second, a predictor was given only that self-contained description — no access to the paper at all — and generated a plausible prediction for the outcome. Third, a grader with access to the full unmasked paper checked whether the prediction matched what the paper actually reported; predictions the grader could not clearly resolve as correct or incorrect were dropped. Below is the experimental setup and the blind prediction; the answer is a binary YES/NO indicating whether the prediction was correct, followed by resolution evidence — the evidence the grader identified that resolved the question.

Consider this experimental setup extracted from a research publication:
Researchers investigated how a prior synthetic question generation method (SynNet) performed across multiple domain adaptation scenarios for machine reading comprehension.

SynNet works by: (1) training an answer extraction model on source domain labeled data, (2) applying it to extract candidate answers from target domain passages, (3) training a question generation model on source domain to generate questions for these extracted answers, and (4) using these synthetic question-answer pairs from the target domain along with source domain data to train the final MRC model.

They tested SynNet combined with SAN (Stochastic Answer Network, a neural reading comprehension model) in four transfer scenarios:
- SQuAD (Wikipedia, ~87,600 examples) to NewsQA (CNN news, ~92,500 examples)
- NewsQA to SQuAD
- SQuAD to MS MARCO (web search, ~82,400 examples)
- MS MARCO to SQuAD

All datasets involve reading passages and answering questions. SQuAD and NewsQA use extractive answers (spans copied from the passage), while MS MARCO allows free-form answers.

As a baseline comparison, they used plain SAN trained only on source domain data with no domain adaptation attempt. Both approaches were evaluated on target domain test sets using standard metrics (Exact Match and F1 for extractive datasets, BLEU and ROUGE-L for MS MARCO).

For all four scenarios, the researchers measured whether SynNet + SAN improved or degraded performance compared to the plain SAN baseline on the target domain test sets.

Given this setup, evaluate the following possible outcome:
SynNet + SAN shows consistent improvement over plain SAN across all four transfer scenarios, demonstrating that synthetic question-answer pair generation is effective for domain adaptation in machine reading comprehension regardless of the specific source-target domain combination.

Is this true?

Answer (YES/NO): NO